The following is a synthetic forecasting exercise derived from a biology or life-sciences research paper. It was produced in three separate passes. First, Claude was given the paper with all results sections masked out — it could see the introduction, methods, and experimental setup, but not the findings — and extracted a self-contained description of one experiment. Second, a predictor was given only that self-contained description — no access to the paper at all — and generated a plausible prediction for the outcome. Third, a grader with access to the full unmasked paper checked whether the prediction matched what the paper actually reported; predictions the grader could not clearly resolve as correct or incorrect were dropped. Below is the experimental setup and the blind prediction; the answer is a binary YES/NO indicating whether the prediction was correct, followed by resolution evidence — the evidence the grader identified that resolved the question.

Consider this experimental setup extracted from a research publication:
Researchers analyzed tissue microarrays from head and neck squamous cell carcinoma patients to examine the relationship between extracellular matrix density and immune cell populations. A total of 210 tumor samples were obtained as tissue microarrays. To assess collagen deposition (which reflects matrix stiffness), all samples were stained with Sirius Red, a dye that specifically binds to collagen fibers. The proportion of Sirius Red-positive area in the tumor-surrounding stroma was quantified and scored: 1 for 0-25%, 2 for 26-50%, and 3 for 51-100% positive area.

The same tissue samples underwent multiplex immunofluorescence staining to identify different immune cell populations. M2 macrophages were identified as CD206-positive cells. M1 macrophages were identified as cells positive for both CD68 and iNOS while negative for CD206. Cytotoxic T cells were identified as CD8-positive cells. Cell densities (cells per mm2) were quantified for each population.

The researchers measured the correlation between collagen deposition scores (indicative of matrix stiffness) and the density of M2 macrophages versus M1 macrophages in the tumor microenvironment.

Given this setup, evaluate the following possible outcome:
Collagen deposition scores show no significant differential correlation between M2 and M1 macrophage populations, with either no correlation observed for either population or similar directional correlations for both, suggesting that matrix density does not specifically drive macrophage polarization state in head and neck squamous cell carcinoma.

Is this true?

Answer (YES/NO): NO